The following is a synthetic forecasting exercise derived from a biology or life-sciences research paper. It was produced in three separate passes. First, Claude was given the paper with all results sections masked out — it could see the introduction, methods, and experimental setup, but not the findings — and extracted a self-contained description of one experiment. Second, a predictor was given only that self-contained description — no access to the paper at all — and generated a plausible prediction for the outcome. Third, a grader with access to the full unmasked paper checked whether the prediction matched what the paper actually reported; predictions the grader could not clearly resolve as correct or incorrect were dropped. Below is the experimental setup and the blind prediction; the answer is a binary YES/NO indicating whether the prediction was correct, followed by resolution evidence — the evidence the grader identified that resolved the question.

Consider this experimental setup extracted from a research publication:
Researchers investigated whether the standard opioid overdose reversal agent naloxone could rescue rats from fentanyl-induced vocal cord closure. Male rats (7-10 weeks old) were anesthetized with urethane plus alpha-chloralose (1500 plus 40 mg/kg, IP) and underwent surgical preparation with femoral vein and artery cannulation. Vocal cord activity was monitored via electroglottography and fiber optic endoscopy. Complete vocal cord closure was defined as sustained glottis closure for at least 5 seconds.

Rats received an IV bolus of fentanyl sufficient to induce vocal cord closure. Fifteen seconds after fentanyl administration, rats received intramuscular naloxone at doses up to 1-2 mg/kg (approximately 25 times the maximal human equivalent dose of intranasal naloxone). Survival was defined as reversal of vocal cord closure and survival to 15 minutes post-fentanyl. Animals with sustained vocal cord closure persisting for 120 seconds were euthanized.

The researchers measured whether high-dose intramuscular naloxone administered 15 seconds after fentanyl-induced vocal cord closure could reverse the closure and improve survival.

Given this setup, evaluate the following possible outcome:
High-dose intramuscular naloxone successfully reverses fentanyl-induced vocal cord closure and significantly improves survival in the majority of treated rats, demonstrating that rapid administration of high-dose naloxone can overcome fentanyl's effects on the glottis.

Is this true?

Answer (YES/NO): NO